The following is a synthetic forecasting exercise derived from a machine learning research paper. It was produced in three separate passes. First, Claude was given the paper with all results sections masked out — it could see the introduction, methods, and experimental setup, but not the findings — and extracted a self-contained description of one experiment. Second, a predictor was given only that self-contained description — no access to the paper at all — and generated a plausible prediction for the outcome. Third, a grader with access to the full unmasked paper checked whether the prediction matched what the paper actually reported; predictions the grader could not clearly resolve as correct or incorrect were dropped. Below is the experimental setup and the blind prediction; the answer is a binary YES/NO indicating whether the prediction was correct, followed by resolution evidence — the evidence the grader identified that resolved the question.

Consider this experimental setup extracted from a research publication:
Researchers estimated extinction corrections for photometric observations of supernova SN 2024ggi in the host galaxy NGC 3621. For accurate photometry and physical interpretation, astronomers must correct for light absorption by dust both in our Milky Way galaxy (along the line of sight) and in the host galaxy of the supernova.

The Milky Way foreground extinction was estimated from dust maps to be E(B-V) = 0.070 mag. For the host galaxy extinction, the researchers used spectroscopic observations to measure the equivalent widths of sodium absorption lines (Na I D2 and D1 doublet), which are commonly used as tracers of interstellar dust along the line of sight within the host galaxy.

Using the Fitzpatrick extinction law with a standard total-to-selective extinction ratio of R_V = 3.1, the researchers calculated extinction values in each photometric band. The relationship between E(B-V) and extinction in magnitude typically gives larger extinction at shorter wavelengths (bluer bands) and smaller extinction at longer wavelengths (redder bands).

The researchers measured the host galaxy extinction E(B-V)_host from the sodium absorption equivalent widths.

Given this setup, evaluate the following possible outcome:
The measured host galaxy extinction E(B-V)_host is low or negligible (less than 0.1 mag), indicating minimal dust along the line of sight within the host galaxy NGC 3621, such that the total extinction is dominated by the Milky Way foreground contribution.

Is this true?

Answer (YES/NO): NO